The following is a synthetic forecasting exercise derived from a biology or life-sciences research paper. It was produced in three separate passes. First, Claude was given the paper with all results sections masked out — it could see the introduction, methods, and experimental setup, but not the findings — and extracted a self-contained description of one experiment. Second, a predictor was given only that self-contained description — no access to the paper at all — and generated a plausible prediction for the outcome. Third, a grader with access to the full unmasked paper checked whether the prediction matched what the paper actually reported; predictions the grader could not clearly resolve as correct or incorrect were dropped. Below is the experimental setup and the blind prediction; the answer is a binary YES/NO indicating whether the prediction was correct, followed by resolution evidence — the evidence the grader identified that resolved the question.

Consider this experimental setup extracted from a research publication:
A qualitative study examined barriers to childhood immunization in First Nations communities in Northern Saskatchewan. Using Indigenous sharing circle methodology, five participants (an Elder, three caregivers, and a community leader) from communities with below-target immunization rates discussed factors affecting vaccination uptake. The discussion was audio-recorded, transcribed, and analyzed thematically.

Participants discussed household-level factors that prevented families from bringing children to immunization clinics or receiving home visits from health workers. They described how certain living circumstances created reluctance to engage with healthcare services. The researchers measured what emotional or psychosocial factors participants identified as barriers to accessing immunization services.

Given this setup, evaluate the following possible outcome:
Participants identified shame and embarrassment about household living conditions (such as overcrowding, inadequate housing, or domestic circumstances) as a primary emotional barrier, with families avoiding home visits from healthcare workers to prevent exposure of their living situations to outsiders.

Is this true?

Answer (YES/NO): YES